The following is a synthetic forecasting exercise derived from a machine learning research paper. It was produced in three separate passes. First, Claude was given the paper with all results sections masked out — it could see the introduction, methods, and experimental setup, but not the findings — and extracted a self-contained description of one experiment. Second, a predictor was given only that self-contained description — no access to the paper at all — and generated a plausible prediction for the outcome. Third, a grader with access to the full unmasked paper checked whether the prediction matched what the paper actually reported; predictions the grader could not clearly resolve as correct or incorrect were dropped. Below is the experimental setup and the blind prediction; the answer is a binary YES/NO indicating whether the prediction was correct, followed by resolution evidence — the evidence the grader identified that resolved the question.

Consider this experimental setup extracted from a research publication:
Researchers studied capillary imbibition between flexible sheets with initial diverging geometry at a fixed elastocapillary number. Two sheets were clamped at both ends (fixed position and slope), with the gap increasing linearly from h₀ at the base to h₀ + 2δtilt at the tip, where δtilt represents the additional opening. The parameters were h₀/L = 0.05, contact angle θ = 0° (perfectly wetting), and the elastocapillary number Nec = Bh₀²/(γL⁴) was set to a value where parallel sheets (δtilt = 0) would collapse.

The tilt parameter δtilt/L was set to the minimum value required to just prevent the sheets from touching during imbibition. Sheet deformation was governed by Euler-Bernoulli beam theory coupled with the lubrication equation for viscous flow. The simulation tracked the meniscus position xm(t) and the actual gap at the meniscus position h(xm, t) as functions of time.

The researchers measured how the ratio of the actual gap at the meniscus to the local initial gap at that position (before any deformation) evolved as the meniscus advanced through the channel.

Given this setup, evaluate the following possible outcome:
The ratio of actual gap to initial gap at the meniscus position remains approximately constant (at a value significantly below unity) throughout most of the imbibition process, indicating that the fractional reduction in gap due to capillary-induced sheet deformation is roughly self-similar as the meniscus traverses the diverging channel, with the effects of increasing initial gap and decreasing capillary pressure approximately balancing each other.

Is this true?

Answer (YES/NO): NO